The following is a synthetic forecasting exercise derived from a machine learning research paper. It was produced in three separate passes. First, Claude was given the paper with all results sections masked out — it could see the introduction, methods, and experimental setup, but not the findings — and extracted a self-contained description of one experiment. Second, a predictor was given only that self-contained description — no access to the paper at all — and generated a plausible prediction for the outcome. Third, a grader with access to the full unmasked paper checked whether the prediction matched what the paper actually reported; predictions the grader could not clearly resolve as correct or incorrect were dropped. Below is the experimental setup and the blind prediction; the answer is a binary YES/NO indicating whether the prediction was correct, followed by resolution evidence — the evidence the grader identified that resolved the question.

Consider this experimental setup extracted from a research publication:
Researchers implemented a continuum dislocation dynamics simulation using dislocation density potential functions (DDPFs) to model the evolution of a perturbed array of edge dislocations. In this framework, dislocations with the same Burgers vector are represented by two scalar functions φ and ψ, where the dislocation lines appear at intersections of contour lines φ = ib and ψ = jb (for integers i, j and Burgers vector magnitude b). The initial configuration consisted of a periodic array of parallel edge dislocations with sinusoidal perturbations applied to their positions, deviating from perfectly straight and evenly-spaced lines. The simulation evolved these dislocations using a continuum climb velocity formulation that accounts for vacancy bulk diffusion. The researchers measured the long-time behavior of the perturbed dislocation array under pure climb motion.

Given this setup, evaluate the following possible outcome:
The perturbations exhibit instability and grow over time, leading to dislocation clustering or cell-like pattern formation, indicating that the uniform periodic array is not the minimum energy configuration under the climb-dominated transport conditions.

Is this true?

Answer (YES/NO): NO